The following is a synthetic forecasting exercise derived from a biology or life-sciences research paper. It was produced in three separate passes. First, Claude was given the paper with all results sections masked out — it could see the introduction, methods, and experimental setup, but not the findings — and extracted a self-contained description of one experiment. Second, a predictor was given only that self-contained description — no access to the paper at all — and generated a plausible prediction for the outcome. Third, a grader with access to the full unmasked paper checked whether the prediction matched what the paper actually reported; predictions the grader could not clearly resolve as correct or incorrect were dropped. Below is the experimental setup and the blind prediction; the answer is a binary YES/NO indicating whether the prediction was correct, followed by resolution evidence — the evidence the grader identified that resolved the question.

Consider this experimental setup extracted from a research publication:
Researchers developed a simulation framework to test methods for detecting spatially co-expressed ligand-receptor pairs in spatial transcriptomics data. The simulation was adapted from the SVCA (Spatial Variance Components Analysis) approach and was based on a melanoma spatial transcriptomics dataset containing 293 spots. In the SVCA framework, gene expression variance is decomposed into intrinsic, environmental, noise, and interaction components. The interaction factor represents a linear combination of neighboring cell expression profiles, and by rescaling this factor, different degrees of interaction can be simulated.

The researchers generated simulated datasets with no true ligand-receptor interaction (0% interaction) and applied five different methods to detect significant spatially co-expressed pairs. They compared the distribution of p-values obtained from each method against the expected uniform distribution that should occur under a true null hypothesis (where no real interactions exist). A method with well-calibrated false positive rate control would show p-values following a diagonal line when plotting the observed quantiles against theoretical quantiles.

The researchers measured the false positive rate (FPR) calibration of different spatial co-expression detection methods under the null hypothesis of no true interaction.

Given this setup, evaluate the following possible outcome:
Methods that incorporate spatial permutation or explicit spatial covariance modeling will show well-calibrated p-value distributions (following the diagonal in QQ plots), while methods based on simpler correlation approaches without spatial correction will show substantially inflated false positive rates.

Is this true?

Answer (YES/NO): NO